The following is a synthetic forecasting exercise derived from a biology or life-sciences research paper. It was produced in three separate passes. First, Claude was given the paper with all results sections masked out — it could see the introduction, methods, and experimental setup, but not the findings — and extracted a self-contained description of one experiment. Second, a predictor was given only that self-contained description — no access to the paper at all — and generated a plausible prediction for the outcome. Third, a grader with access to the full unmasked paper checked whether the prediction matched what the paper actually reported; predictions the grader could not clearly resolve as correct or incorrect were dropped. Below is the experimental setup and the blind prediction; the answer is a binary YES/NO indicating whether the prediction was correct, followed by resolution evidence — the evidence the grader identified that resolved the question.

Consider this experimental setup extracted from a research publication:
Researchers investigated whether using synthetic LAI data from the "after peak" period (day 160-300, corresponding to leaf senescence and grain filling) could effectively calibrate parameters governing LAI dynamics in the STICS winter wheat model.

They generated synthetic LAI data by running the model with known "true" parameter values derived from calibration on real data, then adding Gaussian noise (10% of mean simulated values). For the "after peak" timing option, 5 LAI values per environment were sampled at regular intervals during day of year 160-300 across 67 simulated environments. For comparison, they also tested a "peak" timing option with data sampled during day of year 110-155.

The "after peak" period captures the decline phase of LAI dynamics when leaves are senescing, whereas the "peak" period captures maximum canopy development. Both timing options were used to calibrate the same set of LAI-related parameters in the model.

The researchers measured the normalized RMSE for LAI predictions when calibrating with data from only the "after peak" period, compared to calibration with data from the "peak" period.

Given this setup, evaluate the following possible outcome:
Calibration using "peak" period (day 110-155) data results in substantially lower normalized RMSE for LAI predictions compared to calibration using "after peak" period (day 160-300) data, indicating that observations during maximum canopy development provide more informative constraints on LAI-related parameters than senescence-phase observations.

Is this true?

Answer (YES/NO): NO